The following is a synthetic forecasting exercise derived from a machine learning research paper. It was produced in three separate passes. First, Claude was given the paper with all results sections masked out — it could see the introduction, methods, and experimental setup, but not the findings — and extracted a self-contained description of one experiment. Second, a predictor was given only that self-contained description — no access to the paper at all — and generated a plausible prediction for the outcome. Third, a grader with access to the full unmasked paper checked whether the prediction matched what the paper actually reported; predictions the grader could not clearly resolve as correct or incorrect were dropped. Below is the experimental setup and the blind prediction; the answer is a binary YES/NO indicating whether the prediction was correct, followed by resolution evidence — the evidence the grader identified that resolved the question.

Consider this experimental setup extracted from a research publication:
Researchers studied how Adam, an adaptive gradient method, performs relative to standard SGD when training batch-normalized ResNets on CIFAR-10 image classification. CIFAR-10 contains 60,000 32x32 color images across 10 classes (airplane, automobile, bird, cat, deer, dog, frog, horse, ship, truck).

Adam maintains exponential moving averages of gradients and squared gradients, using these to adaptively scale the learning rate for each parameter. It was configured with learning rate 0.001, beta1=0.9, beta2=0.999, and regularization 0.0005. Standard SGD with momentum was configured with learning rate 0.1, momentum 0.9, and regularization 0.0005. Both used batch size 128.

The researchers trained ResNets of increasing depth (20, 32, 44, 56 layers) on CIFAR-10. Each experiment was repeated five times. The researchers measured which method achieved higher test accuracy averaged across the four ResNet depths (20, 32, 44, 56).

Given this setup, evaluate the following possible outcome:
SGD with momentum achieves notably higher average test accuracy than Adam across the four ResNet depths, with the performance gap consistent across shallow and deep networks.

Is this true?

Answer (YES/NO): YES